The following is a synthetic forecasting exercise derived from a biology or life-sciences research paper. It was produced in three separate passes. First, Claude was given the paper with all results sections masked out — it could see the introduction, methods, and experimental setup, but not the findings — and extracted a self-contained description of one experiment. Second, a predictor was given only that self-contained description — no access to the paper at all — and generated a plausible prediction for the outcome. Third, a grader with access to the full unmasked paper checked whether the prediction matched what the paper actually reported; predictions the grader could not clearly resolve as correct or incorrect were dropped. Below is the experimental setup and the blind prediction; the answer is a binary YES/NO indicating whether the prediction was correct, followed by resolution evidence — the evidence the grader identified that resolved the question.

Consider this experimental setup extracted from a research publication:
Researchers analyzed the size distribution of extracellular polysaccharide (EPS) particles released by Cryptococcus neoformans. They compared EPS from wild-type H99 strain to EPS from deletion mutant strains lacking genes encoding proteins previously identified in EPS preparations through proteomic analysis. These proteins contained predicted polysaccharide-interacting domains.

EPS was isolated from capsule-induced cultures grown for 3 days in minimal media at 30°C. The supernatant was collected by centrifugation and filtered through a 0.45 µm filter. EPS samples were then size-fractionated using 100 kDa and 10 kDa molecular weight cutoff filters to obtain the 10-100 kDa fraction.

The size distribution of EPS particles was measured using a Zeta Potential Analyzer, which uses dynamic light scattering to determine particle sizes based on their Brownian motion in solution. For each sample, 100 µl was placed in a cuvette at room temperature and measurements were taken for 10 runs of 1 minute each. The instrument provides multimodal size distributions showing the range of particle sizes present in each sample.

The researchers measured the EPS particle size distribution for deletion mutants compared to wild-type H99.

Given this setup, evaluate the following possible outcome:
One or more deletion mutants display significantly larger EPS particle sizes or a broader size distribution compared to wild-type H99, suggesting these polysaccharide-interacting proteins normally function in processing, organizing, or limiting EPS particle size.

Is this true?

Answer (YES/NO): YES